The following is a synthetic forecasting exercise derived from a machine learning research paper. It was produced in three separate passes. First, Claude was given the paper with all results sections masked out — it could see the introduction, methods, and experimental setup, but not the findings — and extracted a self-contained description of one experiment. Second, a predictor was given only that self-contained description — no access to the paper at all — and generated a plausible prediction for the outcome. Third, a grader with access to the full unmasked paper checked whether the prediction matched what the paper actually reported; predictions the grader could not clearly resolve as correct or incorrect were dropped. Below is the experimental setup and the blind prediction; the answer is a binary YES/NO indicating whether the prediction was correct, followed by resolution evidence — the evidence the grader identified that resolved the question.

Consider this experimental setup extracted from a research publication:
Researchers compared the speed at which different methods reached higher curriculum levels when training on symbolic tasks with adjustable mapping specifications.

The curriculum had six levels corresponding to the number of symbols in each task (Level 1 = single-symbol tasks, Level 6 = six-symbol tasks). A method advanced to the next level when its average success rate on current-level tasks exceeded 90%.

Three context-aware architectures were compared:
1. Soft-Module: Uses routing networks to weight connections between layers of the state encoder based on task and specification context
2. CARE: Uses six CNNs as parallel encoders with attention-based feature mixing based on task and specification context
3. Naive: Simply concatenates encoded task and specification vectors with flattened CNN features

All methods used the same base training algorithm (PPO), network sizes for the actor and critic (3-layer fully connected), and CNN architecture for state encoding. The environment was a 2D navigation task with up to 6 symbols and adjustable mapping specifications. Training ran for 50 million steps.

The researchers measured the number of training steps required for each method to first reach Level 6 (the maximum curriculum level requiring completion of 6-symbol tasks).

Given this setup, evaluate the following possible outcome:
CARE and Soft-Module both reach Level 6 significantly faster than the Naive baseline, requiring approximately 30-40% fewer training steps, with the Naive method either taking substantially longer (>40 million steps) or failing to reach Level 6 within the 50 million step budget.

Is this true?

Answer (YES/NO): NO